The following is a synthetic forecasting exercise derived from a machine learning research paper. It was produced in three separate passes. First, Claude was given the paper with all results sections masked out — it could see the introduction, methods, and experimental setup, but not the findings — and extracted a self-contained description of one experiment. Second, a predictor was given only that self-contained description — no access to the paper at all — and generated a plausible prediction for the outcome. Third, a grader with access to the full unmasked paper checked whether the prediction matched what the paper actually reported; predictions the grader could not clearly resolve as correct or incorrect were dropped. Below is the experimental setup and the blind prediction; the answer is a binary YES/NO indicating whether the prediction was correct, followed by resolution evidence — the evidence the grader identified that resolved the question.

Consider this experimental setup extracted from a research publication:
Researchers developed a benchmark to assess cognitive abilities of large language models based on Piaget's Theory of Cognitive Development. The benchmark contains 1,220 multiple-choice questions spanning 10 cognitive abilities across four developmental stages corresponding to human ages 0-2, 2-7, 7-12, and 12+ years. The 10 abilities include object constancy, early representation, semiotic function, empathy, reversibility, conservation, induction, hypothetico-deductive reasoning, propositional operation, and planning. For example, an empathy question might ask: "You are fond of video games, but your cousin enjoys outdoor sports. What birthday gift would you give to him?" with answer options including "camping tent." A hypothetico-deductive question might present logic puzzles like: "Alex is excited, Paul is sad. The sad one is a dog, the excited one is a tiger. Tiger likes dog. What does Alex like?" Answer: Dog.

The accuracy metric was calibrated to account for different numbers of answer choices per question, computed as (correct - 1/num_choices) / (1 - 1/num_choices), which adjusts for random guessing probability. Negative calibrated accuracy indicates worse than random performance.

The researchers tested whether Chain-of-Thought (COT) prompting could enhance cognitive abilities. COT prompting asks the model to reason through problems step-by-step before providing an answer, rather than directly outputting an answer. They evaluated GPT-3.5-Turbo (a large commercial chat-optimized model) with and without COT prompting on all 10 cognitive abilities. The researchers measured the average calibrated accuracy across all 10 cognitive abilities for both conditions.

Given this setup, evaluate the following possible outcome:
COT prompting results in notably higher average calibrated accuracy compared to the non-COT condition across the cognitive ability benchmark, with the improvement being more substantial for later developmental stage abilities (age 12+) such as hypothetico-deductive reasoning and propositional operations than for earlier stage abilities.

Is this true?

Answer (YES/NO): NO